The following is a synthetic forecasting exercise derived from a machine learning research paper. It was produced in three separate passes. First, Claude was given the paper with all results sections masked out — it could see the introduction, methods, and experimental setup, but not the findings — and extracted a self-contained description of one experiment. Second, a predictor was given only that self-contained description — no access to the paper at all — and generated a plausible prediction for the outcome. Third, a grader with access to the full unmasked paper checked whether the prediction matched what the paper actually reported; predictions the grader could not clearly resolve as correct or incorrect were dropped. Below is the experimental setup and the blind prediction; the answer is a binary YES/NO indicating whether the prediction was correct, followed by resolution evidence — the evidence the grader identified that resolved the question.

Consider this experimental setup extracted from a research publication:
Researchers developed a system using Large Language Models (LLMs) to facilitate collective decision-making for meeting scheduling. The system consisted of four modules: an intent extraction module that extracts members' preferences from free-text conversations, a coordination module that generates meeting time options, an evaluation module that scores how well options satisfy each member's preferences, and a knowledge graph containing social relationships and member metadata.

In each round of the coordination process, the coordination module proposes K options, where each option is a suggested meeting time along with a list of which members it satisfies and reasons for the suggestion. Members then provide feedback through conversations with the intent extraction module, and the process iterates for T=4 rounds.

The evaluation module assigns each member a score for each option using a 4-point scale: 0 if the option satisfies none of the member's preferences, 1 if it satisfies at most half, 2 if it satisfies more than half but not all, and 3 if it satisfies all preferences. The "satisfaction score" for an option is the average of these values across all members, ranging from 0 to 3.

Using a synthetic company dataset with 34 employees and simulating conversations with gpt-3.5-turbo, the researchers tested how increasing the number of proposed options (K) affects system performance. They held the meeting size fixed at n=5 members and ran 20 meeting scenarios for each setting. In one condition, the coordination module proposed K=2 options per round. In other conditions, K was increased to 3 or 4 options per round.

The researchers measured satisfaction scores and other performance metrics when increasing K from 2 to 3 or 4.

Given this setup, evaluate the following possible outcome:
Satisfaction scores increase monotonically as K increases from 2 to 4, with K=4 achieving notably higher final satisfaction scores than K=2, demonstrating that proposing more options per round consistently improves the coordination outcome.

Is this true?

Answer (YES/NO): NO